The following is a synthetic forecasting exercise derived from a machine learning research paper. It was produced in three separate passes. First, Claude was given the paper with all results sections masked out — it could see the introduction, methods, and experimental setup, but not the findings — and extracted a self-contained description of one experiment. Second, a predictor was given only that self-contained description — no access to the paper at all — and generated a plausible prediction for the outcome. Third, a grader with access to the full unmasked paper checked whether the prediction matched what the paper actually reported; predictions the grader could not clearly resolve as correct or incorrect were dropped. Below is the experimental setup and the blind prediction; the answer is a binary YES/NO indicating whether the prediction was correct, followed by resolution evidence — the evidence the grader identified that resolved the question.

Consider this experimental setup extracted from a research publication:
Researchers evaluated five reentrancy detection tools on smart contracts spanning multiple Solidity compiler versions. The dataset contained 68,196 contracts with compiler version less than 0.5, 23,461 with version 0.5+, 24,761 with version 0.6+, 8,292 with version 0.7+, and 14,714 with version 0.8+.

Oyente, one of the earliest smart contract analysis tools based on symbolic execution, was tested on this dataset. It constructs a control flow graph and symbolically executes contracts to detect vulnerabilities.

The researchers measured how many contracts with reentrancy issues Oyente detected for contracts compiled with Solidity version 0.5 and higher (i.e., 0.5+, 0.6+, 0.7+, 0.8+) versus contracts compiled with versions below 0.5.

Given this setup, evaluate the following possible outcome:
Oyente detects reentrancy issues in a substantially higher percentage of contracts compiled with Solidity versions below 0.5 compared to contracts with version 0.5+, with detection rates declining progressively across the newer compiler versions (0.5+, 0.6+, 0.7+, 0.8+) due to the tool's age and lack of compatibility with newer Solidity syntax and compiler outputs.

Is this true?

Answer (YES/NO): NO